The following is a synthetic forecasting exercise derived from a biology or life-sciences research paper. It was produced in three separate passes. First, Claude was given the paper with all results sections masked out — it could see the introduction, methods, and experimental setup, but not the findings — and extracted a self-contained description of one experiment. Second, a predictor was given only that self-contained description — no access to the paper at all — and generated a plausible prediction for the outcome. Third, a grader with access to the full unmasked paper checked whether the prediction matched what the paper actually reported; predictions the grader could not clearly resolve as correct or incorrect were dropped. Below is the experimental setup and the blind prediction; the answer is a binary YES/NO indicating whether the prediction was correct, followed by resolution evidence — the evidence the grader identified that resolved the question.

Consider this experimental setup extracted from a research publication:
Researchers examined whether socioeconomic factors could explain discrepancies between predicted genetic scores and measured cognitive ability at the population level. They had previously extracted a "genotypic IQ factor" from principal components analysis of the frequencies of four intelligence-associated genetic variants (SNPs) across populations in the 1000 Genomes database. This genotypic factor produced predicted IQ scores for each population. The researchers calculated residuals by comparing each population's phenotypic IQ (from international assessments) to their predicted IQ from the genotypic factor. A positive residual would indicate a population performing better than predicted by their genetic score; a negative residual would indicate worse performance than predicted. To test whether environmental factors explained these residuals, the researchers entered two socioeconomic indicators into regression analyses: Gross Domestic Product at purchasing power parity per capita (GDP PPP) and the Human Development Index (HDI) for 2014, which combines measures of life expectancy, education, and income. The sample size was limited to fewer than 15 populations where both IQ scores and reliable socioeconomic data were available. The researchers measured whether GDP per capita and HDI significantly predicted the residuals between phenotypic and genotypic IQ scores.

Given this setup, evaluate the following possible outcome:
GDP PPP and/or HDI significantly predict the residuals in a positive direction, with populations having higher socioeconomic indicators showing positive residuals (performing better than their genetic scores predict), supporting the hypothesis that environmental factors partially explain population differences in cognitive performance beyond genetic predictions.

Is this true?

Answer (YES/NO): NO